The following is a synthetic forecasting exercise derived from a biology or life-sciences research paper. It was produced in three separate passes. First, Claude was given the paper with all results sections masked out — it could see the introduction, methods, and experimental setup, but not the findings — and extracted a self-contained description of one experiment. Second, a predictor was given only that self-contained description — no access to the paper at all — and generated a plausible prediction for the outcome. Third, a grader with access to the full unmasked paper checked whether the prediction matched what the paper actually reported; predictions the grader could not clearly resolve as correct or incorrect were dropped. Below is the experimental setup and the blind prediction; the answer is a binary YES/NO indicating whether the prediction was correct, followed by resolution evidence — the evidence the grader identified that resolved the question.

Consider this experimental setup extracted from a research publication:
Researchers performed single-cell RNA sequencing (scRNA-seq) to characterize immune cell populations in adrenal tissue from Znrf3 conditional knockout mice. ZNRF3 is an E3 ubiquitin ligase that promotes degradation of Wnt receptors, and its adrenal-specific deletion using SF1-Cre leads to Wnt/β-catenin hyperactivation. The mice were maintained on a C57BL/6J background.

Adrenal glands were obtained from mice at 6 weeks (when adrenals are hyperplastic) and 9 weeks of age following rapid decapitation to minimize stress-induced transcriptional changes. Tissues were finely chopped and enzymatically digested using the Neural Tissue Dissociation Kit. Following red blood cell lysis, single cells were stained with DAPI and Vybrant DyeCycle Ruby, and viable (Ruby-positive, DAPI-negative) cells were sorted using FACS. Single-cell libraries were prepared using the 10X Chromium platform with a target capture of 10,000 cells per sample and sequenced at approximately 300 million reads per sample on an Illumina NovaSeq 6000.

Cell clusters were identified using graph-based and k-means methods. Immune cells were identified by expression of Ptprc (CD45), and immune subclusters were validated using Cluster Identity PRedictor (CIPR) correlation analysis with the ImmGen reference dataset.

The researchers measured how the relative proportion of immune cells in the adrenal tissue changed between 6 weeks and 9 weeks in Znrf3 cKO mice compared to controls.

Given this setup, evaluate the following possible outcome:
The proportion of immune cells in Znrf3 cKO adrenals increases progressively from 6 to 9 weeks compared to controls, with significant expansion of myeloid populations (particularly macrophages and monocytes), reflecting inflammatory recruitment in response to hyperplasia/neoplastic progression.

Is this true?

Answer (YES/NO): YES